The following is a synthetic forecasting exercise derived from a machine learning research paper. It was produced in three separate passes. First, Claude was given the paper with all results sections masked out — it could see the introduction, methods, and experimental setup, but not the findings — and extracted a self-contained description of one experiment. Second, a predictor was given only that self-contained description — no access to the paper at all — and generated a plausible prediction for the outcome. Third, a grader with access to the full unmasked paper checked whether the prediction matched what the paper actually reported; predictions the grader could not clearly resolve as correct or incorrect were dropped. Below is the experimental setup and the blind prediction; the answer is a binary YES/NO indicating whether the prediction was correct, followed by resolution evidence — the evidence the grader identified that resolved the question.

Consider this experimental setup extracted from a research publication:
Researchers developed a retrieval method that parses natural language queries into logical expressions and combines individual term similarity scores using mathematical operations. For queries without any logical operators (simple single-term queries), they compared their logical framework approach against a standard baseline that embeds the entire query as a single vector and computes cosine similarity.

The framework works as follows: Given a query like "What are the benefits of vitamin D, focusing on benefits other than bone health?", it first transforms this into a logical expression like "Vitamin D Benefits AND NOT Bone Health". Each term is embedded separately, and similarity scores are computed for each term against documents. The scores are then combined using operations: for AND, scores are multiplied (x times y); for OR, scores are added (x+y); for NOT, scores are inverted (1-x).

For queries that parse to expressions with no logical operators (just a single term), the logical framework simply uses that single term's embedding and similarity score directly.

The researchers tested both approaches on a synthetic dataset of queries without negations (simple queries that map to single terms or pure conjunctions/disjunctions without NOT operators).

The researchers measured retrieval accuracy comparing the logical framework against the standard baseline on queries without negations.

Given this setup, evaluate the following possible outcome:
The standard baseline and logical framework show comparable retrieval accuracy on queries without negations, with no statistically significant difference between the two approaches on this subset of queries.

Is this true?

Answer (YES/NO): NO